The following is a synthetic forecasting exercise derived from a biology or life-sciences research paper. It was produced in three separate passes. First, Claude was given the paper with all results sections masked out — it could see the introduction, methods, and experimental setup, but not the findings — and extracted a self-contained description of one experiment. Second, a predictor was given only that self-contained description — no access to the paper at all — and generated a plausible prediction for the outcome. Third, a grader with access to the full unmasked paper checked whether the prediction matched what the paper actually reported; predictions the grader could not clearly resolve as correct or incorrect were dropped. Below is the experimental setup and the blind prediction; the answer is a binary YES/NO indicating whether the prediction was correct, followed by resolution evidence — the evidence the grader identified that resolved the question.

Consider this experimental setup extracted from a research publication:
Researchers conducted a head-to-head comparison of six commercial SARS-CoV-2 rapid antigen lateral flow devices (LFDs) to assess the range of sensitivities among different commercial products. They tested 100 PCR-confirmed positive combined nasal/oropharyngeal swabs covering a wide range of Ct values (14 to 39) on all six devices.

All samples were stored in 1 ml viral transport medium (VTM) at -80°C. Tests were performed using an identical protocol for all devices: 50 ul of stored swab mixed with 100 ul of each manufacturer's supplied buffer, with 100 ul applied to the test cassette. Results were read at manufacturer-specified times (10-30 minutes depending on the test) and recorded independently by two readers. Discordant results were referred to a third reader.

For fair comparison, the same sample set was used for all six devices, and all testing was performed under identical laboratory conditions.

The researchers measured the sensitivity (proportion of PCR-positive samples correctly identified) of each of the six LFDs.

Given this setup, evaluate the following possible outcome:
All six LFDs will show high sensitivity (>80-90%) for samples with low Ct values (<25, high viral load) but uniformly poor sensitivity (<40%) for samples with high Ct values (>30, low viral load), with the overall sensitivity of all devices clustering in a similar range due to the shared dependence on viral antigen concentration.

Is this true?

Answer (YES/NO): NO